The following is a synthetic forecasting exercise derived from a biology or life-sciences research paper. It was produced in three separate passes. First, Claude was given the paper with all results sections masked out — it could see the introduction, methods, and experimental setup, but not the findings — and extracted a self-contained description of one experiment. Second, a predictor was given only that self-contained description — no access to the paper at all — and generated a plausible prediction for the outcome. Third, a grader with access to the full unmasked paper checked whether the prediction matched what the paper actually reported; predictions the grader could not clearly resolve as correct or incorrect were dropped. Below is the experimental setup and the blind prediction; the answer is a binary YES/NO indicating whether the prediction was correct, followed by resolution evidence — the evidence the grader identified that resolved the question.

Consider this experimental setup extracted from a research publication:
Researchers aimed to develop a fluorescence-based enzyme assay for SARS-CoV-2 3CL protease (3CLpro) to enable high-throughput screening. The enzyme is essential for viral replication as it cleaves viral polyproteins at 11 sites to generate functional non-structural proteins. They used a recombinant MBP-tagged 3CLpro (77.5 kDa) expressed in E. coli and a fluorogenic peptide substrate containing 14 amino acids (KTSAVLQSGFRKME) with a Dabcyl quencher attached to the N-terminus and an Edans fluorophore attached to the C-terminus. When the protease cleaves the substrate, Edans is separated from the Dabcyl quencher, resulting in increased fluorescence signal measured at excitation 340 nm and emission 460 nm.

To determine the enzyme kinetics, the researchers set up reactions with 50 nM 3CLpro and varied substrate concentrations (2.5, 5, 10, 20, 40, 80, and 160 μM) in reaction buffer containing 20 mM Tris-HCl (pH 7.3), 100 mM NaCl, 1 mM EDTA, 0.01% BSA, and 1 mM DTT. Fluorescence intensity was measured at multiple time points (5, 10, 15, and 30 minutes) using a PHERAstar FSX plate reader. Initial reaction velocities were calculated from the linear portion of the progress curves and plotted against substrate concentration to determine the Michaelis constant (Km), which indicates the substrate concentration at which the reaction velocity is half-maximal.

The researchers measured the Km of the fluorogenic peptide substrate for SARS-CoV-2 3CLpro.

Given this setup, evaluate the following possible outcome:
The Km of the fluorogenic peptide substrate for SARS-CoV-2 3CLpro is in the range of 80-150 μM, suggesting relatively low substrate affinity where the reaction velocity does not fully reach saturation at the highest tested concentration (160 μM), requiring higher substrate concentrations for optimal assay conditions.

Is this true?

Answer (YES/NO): NO